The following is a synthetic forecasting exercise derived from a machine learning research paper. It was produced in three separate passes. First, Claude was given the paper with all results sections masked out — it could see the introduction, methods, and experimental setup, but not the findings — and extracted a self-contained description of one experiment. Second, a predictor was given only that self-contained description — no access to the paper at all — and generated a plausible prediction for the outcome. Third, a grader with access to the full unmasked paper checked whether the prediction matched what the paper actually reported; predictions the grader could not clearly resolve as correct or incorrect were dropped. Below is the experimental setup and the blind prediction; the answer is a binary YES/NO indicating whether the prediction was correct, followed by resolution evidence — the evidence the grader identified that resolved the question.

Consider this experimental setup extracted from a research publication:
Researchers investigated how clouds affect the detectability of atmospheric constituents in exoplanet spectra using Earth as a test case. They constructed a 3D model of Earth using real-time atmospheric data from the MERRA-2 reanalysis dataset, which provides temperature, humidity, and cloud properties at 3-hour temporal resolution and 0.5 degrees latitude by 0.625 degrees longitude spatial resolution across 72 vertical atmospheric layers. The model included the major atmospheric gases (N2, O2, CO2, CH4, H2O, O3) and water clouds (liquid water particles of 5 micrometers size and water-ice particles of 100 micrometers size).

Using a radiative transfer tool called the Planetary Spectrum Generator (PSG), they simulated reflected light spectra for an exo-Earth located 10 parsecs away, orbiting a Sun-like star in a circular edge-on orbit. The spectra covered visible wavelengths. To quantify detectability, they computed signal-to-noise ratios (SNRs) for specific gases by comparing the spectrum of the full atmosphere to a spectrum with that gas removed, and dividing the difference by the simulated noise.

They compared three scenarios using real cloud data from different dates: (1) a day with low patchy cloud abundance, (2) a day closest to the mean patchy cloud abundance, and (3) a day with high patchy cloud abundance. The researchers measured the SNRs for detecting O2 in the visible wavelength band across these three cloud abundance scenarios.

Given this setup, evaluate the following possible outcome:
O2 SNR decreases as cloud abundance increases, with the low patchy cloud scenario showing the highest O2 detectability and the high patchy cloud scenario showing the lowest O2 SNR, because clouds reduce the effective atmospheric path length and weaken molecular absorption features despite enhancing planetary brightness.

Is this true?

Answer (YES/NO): NO